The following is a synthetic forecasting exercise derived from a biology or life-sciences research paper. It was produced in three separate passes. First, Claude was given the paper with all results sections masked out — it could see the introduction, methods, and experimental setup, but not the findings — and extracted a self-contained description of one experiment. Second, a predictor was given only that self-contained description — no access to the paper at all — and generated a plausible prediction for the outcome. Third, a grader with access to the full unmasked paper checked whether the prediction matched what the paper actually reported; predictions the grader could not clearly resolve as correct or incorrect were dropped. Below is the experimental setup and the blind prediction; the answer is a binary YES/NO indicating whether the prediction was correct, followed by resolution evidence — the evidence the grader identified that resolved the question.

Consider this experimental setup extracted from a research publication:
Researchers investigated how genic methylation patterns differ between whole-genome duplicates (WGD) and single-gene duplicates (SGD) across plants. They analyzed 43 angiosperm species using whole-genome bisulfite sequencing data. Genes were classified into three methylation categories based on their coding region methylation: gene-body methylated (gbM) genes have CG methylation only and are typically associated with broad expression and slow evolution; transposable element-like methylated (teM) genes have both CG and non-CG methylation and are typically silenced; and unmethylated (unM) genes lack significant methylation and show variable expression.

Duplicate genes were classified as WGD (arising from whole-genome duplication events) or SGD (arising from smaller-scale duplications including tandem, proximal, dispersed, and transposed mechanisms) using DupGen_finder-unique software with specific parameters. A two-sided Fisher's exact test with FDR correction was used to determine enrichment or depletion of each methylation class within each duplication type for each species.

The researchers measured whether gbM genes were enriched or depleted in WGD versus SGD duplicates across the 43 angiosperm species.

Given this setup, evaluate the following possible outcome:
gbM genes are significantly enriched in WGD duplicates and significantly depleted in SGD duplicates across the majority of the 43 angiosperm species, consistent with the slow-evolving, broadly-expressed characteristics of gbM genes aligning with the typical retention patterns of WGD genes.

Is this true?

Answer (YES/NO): YES